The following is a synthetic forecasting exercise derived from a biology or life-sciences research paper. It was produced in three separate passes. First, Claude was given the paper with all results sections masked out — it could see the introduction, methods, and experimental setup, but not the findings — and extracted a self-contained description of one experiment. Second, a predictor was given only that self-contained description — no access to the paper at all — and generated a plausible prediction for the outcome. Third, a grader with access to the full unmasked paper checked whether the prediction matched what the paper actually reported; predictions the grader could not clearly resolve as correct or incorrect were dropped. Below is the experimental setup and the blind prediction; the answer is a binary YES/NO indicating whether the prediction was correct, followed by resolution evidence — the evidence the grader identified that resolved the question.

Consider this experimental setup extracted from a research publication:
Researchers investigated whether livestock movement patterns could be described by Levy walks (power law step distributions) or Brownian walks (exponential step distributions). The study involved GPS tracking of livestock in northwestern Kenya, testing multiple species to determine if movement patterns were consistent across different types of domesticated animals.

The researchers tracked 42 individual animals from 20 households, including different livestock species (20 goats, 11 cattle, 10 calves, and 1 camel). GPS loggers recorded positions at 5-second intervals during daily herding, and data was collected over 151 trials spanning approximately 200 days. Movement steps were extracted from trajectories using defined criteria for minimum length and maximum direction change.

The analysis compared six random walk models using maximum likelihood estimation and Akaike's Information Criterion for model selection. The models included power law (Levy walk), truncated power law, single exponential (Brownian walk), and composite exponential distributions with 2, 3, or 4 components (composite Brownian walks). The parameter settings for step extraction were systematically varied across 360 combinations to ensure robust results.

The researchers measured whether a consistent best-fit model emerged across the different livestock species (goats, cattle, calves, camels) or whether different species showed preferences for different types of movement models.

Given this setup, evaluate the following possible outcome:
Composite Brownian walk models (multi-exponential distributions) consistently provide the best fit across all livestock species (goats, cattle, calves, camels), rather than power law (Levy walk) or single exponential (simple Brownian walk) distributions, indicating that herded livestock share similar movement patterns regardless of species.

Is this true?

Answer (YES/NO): YES